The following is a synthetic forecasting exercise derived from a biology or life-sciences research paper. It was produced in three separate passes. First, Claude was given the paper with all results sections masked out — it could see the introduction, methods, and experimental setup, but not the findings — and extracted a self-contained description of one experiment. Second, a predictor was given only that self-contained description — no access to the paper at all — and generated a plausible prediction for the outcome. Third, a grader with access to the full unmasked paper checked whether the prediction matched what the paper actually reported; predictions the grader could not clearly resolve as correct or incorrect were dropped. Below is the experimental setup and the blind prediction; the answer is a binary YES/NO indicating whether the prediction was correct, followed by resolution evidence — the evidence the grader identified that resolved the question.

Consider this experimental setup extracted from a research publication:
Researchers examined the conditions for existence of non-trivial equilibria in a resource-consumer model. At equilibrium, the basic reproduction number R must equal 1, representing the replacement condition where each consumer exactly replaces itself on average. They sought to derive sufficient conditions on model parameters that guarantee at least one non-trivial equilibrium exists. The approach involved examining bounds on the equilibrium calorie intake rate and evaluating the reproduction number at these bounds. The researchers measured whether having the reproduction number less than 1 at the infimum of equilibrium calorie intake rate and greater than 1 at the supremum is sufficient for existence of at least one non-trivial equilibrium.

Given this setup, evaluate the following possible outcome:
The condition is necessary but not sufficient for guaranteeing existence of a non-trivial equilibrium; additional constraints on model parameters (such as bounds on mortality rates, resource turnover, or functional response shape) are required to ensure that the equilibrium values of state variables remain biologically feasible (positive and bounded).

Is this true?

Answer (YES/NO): NO